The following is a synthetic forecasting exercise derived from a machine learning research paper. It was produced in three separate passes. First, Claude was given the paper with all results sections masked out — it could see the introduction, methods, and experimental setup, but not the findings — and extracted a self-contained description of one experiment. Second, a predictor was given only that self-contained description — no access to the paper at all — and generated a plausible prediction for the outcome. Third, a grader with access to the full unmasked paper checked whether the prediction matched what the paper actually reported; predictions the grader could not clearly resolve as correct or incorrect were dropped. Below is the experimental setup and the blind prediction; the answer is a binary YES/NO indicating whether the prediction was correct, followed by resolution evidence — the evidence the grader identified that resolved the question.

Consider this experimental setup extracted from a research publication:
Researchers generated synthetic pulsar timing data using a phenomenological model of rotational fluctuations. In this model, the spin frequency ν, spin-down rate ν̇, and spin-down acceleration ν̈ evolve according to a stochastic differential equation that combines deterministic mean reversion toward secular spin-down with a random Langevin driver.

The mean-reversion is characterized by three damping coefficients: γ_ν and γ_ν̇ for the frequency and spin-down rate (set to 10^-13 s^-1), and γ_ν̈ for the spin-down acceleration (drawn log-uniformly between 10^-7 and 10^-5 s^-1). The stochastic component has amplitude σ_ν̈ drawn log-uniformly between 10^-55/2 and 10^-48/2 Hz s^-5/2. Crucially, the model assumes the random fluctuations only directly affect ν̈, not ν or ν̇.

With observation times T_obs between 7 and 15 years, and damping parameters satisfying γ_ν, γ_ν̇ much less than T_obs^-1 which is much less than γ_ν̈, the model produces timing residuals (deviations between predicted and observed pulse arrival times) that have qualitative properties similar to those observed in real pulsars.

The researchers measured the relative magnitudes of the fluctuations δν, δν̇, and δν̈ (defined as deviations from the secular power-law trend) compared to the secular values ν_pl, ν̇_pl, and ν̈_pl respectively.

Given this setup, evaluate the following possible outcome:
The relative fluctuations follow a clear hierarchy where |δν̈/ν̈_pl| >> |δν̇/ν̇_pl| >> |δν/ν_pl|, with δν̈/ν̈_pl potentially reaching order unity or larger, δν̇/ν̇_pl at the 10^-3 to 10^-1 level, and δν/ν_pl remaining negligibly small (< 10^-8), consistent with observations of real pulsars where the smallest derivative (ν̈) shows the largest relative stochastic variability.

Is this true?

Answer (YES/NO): NO